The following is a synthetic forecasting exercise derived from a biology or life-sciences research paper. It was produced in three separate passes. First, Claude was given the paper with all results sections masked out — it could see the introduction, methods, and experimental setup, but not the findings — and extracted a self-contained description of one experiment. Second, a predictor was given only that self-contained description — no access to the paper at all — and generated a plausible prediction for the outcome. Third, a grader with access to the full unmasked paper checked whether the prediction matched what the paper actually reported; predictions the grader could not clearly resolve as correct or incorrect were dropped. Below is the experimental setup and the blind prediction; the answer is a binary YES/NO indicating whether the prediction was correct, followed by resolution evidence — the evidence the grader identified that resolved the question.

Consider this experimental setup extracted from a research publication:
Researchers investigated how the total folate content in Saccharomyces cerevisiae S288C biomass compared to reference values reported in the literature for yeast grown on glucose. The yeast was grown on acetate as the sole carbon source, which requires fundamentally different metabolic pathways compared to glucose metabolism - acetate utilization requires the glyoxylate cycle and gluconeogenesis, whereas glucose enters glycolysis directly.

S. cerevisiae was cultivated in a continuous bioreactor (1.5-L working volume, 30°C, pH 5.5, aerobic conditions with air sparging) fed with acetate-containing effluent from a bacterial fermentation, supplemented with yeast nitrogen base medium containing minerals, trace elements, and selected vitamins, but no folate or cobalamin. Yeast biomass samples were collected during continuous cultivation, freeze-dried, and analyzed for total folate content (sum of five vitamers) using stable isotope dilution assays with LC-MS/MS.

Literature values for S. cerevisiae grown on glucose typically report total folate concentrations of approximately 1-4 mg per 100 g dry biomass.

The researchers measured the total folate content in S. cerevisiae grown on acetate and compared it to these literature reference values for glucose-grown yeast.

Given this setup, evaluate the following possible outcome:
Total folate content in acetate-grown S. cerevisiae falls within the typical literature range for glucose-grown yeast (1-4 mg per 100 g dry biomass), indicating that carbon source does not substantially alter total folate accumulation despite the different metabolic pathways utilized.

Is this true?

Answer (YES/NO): NO